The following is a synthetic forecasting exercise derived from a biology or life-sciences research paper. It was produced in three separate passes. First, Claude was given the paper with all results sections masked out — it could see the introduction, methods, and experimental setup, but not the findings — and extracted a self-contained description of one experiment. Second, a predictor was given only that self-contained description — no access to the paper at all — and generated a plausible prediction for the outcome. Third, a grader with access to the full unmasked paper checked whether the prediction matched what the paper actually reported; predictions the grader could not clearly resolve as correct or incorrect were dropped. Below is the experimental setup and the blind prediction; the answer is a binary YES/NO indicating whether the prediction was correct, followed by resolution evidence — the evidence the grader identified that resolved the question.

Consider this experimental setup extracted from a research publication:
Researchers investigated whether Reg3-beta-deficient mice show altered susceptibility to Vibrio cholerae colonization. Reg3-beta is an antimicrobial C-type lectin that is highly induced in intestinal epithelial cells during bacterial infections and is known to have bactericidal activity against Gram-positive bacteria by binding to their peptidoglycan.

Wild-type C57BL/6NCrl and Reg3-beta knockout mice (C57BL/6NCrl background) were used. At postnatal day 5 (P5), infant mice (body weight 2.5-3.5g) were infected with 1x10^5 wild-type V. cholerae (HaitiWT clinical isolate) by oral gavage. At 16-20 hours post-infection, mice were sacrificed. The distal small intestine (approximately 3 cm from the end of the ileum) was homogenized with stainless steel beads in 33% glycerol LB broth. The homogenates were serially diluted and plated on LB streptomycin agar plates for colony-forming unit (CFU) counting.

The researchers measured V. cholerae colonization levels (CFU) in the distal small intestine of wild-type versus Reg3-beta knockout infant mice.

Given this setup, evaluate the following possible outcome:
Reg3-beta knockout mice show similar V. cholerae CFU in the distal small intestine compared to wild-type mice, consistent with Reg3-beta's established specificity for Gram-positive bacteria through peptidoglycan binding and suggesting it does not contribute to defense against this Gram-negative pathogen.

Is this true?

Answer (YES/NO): YES